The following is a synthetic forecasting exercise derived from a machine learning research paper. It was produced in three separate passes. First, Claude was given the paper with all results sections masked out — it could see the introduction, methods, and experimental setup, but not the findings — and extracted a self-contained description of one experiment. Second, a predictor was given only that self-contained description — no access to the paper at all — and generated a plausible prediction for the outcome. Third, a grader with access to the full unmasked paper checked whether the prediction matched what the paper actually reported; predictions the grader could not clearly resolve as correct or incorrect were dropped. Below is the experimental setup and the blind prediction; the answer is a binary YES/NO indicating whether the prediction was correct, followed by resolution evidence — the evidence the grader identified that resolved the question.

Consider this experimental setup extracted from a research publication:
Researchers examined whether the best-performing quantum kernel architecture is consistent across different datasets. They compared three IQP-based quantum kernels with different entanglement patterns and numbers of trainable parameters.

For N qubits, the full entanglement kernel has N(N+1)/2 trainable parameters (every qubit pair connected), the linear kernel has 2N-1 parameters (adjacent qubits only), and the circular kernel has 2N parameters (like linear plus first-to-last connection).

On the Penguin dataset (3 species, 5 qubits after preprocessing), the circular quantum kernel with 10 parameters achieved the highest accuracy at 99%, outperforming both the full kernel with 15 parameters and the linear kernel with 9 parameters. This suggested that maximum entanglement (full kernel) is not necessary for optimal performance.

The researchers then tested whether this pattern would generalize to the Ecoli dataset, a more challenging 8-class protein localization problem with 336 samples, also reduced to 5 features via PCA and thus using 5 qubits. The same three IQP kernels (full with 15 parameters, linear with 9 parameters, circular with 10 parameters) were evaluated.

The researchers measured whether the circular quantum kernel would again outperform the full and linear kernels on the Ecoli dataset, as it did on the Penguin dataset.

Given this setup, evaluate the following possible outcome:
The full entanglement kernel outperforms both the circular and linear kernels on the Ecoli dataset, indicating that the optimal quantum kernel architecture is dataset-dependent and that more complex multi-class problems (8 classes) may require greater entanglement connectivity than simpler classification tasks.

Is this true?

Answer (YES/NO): NO